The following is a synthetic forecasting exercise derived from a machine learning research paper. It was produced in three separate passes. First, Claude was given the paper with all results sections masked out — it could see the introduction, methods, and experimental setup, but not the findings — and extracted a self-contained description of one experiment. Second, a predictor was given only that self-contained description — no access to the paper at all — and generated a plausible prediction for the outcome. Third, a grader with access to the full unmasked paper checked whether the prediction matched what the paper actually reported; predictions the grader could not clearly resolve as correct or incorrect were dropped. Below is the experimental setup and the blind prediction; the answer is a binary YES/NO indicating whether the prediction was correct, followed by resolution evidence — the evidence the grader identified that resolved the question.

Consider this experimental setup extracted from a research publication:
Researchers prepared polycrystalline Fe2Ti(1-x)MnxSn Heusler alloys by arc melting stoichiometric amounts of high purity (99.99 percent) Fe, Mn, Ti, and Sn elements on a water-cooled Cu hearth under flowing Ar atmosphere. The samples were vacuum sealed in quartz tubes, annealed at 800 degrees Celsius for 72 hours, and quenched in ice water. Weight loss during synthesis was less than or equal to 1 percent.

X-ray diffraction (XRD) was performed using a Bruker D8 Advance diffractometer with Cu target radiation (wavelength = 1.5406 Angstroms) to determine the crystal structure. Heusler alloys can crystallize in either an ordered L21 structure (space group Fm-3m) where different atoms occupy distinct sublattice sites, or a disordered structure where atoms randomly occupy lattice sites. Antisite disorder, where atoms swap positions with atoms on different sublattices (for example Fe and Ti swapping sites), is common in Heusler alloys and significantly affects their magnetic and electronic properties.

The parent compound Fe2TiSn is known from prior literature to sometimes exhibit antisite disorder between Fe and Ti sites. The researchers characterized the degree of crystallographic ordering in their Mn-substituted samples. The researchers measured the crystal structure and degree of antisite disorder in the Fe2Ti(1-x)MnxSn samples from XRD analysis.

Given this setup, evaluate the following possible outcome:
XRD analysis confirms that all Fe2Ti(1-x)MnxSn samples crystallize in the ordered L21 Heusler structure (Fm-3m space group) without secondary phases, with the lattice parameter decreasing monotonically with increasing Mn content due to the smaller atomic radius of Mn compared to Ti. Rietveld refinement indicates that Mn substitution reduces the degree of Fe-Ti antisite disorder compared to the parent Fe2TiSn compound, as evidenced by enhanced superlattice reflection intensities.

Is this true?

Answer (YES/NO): YES